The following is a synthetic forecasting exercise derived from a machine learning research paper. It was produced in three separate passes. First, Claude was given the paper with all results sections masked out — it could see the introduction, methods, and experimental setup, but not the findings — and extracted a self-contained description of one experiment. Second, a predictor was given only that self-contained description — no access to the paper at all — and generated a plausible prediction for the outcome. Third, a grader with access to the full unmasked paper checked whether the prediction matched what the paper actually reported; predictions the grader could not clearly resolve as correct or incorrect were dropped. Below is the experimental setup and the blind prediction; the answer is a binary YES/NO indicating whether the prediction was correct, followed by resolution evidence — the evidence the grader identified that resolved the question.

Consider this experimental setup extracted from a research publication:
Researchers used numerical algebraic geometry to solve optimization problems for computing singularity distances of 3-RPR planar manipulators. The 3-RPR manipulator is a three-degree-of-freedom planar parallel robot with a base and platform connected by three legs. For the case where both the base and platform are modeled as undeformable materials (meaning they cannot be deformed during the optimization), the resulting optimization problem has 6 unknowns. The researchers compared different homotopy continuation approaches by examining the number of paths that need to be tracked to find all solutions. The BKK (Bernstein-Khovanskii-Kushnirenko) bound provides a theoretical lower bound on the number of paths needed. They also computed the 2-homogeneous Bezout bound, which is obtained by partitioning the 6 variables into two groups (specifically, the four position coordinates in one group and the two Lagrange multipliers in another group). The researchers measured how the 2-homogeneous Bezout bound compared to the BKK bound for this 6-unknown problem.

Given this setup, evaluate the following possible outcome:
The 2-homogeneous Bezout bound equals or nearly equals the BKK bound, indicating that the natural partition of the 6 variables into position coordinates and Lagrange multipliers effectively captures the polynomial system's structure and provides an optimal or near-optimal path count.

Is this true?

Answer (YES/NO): NO